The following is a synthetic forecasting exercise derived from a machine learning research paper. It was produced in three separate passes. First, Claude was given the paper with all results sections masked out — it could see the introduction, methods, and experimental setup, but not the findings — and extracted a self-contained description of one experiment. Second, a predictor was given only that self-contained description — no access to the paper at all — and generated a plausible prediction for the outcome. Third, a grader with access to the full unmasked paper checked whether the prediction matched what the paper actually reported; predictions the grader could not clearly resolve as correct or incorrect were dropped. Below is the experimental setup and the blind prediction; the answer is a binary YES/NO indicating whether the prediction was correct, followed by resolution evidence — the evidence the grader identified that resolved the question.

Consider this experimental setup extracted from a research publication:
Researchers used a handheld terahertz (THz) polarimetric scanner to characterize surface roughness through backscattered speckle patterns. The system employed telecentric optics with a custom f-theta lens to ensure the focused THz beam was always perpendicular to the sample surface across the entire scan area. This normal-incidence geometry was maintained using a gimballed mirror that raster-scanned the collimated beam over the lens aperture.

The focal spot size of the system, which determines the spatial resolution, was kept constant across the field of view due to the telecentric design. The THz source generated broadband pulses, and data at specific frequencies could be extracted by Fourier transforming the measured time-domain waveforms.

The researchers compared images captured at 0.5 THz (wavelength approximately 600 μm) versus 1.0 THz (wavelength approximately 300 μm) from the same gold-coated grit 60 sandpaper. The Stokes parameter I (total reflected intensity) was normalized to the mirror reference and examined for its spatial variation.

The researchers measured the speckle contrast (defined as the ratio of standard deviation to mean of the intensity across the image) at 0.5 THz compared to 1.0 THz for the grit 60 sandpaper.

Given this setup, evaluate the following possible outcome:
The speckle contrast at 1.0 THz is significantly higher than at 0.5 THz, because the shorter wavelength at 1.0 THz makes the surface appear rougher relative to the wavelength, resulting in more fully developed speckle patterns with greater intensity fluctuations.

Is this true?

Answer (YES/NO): YES